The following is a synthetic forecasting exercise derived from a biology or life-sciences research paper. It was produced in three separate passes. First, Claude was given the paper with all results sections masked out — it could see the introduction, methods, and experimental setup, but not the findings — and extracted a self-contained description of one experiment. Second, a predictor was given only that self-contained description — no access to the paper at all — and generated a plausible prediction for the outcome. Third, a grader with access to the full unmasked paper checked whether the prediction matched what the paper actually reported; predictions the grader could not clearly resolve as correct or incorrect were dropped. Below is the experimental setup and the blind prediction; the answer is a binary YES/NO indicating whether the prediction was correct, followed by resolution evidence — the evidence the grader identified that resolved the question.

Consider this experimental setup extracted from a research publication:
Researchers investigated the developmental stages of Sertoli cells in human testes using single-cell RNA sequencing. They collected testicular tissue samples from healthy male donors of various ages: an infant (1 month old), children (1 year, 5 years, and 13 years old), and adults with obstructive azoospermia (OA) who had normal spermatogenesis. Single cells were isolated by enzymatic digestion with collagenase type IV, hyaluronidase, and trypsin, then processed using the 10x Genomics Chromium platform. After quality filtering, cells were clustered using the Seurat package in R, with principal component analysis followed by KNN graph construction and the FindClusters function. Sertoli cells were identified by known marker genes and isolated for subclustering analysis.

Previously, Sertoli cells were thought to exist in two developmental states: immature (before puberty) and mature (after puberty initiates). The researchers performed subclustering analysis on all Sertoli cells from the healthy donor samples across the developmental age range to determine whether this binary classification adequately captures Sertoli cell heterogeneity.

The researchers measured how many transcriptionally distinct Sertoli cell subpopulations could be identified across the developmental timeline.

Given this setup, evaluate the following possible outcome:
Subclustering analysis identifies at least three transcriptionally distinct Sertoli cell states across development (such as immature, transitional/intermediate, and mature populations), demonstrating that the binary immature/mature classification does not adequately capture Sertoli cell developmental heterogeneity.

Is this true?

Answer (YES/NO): YES